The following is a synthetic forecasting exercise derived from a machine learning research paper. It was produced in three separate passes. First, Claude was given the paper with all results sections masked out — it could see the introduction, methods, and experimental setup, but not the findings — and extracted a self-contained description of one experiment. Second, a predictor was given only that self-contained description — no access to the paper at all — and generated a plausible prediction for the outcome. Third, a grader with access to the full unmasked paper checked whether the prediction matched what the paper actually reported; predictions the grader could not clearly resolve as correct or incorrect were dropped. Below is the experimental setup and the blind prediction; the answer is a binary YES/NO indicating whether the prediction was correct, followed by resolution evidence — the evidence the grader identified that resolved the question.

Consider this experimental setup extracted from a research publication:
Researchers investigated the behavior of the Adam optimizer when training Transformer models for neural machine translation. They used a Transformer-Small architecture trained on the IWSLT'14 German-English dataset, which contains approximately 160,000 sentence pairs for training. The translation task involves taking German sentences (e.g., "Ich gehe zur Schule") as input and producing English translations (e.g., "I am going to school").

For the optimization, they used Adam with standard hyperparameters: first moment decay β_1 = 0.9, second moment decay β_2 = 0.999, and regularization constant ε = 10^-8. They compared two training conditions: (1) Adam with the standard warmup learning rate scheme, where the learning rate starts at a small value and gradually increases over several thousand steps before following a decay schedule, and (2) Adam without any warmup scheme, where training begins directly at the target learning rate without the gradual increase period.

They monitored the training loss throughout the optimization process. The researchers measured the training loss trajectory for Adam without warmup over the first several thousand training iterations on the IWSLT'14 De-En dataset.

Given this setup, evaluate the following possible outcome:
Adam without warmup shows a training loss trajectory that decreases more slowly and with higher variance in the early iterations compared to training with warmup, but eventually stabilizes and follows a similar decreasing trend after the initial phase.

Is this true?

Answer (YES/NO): NO